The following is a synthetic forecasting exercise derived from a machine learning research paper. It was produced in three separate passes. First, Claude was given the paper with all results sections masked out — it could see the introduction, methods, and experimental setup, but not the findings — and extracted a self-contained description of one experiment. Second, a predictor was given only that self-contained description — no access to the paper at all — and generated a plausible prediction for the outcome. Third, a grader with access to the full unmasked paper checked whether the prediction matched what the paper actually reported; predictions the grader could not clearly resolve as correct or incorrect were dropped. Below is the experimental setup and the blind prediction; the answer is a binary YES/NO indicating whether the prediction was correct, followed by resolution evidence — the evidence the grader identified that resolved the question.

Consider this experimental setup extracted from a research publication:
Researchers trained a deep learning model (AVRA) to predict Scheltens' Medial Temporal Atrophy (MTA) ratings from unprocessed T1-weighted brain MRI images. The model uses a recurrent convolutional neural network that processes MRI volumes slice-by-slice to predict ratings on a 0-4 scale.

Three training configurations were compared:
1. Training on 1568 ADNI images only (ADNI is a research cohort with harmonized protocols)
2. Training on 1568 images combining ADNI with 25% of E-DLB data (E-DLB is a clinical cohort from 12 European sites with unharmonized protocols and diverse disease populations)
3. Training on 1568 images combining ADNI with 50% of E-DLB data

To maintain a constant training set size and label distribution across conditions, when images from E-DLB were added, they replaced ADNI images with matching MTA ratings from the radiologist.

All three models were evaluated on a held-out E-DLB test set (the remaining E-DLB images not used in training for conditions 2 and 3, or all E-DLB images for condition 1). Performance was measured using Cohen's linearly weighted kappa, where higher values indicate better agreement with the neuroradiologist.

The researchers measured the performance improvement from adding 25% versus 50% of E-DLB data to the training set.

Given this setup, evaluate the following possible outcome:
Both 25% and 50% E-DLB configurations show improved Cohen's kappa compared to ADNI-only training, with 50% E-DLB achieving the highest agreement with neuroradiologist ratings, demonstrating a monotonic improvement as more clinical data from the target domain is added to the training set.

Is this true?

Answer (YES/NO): YES